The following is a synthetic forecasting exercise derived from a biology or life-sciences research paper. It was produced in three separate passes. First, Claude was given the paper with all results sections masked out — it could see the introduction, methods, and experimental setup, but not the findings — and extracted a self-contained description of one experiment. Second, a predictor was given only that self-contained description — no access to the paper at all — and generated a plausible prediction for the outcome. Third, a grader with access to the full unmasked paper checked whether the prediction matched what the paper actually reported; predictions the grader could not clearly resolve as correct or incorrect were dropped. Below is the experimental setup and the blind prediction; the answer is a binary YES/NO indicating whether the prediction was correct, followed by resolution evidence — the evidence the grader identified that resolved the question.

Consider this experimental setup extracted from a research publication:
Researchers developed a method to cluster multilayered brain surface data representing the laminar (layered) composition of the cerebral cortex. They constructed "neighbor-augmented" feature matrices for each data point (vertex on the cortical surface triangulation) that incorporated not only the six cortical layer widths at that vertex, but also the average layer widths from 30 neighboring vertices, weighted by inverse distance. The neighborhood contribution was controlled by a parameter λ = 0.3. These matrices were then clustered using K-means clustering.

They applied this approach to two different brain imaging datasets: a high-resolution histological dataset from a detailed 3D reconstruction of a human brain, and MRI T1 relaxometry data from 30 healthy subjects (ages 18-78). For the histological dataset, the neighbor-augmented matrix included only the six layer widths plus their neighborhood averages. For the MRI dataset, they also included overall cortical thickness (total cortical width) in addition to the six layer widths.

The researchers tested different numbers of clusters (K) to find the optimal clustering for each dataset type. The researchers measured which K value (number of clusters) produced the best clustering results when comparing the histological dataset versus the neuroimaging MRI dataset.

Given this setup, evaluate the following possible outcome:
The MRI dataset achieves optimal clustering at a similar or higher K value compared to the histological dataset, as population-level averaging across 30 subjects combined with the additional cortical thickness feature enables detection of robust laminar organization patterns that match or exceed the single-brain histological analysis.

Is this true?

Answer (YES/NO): NO